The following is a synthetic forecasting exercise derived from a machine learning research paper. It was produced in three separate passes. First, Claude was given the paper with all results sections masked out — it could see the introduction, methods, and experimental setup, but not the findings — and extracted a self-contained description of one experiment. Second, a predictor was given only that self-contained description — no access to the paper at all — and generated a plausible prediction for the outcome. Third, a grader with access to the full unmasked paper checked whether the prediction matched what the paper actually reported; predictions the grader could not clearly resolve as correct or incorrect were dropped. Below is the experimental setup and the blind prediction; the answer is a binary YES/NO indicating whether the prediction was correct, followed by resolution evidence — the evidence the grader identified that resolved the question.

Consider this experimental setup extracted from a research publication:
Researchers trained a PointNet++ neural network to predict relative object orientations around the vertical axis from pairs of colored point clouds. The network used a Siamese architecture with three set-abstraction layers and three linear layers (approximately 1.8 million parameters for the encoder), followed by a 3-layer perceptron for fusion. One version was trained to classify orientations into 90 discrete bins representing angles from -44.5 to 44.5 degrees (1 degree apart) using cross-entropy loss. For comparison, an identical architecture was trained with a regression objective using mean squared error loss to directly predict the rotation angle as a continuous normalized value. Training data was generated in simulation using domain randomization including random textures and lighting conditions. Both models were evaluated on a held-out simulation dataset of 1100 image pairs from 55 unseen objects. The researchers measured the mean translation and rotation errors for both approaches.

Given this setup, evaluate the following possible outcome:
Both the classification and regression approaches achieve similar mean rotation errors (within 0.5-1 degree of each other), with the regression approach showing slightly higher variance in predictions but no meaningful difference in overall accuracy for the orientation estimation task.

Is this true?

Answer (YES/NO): NO